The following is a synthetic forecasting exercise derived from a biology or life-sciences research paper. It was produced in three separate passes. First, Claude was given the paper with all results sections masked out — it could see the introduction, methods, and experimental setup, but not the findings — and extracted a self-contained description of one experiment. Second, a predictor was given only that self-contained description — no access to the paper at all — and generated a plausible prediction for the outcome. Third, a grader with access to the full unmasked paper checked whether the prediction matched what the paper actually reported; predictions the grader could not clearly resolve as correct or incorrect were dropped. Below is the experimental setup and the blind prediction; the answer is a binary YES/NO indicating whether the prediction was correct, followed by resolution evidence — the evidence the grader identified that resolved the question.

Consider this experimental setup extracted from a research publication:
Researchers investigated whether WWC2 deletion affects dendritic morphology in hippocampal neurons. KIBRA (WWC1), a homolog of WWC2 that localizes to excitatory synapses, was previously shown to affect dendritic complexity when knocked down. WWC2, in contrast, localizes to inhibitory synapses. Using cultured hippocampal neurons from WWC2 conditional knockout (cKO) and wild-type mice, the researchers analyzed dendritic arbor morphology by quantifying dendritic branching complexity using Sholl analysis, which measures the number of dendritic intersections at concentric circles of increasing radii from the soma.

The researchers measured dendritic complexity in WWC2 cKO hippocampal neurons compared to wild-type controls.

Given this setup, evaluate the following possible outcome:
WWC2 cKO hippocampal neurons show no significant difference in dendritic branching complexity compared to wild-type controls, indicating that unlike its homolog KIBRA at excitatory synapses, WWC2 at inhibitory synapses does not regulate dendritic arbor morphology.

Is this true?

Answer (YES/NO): NO